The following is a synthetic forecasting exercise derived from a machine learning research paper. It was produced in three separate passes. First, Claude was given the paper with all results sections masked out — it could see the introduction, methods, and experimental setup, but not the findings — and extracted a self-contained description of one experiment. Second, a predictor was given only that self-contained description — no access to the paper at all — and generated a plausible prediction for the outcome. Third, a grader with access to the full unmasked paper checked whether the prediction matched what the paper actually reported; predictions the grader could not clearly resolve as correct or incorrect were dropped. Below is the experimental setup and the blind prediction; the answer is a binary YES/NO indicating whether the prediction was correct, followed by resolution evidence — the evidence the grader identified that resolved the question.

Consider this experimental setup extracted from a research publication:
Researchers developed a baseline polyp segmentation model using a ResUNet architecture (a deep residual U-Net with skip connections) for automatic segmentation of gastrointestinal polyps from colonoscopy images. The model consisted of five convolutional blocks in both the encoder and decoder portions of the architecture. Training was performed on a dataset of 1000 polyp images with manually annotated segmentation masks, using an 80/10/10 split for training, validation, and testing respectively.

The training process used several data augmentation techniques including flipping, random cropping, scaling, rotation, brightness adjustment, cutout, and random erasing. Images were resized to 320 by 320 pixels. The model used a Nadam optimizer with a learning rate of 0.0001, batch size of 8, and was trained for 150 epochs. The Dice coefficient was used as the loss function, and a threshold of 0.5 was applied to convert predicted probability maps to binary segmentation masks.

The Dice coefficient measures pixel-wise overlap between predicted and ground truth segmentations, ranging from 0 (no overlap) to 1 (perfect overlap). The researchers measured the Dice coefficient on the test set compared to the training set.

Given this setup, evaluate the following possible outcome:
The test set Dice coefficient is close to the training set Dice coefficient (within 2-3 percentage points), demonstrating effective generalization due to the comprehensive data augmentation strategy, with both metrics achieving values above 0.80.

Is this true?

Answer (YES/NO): NO